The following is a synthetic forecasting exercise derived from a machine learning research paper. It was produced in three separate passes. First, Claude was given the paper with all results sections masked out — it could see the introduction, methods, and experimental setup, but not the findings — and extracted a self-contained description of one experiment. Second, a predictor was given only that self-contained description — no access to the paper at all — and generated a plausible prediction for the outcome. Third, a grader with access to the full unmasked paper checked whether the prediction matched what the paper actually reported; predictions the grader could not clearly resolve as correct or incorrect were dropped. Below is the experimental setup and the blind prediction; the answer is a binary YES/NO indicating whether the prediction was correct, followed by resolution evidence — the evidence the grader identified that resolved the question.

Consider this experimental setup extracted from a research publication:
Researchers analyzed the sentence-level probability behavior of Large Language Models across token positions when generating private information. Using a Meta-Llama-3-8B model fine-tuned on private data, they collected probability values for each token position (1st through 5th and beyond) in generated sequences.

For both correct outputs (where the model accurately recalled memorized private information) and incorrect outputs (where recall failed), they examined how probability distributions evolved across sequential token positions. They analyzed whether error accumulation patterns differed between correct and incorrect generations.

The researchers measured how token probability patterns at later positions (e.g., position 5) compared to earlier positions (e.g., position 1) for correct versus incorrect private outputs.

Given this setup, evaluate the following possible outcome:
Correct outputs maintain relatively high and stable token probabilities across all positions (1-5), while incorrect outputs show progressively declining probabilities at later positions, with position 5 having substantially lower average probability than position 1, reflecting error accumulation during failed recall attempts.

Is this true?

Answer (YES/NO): NO